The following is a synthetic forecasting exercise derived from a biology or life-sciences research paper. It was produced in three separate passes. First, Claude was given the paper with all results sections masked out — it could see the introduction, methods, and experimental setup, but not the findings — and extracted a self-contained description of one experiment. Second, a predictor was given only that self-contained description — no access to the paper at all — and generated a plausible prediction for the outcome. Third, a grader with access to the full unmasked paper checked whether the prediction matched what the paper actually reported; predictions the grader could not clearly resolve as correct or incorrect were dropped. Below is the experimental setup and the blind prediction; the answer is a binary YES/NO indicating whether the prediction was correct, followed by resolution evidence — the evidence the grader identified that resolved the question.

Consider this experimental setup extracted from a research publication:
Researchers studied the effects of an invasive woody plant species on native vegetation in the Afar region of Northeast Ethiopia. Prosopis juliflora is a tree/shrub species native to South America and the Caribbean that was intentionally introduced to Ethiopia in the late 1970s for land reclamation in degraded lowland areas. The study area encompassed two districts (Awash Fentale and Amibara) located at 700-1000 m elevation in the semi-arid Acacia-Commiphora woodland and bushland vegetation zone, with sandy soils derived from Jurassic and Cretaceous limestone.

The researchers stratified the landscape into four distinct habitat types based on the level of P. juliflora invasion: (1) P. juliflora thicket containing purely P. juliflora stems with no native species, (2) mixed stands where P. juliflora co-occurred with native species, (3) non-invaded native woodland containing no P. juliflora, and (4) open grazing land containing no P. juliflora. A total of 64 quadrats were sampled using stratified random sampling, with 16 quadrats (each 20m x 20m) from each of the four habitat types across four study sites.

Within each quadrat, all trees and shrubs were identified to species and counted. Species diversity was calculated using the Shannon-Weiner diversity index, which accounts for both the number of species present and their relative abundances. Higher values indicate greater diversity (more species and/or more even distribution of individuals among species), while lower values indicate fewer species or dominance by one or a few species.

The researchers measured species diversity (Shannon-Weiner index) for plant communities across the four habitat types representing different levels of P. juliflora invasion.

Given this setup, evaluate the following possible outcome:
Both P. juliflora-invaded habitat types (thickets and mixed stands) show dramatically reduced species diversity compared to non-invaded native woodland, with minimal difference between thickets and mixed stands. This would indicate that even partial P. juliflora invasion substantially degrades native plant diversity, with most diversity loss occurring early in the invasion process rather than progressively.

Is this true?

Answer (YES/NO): NO